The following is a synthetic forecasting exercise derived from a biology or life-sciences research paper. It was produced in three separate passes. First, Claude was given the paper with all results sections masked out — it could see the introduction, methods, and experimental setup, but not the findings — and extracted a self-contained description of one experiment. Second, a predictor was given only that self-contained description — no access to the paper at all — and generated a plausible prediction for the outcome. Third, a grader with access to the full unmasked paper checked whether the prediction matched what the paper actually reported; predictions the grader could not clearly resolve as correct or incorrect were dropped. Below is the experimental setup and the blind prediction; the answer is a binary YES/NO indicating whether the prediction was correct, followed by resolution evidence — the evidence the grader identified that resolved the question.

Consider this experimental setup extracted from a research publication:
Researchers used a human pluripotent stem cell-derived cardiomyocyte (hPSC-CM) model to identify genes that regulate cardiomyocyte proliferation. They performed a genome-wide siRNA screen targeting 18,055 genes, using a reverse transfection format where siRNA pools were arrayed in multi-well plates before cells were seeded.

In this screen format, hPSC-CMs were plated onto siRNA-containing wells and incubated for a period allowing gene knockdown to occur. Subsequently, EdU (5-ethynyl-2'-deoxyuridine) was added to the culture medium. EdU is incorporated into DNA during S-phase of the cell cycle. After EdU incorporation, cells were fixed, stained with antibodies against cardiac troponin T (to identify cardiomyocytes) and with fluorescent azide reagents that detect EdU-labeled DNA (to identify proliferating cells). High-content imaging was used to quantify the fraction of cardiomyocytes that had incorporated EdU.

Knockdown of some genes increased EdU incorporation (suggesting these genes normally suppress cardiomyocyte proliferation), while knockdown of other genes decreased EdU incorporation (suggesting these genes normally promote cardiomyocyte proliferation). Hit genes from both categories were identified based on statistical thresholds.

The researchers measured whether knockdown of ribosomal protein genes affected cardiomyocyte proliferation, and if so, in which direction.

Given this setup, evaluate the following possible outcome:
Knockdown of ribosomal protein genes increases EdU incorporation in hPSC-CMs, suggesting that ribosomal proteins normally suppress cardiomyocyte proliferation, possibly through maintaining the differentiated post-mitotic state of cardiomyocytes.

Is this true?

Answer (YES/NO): NO